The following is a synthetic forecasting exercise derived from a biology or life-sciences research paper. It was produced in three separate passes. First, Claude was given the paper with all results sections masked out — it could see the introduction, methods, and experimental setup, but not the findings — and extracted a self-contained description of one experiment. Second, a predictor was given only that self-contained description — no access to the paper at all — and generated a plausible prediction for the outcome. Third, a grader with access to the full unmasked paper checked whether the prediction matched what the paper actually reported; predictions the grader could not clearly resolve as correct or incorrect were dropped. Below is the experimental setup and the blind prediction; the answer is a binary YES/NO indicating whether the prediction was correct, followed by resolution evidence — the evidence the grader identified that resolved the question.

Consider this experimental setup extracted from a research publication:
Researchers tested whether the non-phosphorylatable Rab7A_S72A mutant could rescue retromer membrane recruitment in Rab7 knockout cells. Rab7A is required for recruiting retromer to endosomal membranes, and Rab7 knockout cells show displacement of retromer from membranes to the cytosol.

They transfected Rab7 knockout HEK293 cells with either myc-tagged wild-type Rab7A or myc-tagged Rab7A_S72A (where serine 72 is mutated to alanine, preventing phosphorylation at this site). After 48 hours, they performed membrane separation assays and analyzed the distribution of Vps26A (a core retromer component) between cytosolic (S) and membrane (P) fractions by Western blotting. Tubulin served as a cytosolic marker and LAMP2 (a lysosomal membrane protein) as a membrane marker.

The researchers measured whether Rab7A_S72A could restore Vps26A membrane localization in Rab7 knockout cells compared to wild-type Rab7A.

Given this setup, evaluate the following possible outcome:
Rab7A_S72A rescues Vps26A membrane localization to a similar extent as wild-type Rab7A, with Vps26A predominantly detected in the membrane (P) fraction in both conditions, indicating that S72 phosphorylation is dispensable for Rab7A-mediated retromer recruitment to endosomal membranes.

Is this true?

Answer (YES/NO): NO